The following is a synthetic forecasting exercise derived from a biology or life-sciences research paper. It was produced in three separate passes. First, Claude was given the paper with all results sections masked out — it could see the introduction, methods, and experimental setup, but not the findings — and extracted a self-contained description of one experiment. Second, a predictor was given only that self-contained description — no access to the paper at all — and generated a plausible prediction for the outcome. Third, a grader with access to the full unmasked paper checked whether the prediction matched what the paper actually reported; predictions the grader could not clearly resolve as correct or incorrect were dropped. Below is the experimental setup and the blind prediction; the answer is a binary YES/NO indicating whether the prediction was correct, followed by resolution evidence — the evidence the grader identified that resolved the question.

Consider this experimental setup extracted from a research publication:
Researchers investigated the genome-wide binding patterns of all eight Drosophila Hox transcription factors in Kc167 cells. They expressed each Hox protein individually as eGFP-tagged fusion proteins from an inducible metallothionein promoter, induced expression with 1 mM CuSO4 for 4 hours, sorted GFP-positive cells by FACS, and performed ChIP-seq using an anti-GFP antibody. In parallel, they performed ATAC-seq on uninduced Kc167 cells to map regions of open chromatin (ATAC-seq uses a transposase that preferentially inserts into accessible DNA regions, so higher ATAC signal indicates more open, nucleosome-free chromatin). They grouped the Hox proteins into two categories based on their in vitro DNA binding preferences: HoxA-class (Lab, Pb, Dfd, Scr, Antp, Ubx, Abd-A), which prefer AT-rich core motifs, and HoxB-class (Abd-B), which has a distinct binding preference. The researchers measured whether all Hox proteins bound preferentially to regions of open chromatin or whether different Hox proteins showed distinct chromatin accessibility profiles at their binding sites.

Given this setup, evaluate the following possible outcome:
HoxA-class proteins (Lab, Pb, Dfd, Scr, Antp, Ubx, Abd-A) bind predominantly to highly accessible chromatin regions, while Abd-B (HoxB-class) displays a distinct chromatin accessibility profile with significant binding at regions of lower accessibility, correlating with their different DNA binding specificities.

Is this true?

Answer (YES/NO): NO